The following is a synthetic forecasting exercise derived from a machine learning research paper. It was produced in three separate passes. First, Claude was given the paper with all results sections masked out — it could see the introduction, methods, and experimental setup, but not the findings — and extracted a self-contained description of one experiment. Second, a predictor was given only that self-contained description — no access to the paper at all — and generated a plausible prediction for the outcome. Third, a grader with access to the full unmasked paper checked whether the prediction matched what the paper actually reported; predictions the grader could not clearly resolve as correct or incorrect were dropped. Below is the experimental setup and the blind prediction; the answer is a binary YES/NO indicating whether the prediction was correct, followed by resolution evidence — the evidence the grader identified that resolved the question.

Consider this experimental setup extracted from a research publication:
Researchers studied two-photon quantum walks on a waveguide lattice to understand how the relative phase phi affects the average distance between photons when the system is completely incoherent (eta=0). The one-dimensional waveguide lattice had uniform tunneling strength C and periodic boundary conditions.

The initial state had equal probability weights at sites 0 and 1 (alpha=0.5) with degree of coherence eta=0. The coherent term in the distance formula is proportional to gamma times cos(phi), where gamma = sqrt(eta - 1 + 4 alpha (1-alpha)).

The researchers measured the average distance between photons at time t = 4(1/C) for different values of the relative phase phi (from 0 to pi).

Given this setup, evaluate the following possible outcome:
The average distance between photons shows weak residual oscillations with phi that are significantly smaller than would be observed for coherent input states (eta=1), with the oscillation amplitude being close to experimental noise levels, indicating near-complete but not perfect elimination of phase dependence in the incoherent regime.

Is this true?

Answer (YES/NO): NO